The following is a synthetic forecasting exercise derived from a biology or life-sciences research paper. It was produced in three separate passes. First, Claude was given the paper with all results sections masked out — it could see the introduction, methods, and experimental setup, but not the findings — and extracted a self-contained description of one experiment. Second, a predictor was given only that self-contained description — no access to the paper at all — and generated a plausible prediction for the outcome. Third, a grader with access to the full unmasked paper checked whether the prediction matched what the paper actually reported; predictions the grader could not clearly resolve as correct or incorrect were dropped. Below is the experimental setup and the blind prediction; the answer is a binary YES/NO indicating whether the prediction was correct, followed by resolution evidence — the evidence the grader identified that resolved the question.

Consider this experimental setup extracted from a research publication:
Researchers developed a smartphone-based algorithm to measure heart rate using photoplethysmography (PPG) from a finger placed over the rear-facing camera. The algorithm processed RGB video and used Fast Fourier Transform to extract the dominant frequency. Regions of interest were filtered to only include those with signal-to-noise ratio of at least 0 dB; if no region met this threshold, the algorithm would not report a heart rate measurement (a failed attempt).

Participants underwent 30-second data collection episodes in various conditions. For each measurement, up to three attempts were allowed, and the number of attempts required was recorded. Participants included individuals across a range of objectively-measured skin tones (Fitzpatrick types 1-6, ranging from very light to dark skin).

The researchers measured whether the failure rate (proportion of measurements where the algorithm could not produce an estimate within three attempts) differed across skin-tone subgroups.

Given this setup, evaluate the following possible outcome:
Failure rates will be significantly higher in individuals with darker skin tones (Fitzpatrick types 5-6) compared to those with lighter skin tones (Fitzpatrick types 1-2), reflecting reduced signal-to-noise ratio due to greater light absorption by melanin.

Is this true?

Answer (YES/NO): NO